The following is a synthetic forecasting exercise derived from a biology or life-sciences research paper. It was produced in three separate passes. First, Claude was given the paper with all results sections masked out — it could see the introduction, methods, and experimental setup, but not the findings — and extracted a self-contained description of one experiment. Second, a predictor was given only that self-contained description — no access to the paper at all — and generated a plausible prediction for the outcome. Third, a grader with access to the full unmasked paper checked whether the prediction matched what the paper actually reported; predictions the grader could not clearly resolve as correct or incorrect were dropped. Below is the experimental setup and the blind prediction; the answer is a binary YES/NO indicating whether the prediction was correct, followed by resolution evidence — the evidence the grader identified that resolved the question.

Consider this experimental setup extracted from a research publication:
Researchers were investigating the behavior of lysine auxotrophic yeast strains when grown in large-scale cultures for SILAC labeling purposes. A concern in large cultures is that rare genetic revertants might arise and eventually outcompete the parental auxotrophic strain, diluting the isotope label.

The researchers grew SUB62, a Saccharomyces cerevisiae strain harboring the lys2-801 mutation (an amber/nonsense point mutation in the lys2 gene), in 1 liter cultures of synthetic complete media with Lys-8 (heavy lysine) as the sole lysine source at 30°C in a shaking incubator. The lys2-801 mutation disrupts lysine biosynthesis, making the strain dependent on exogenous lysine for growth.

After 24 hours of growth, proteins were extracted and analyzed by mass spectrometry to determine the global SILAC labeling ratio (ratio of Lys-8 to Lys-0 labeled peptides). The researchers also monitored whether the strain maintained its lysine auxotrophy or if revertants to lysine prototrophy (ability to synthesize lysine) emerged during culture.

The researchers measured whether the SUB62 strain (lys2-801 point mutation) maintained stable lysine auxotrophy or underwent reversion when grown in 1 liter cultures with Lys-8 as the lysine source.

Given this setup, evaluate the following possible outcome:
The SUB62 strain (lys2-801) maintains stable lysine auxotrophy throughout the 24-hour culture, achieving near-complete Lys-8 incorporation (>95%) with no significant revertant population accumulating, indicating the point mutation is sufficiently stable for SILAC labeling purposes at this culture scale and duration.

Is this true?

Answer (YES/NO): NO